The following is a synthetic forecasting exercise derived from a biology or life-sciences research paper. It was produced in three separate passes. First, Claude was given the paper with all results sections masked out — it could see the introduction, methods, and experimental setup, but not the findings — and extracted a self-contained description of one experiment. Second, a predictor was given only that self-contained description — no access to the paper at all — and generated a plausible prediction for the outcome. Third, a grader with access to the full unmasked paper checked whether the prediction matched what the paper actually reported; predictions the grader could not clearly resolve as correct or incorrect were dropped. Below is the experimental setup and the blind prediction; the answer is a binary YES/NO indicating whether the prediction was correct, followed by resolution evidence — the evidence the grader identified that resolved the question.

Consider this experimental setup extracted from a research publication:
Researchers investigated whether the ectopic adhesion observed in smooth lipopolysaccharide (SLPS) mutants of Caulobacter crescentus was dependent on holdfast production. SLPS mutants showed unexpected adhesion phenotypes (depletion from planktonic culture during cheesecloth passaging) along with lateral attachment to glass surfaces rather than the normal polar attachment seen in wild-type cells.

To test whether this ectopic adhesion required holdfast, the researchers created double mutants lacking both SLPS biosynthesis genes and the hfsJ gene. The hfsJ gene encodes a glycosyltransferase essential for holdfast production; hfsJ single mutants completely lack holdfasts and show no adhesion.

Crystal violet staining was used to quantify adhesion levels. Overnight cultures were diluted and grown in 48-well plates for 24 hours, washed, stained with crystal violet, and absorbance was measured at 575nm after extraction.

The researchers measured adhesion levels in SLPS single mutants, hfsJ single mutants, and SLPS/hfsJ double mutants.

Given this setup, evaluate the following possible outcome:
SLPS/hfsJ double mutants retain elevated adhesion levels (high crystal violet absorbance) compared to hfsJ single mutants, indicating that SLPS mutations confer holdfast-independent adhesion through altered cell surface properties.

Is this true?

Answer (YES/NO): YES